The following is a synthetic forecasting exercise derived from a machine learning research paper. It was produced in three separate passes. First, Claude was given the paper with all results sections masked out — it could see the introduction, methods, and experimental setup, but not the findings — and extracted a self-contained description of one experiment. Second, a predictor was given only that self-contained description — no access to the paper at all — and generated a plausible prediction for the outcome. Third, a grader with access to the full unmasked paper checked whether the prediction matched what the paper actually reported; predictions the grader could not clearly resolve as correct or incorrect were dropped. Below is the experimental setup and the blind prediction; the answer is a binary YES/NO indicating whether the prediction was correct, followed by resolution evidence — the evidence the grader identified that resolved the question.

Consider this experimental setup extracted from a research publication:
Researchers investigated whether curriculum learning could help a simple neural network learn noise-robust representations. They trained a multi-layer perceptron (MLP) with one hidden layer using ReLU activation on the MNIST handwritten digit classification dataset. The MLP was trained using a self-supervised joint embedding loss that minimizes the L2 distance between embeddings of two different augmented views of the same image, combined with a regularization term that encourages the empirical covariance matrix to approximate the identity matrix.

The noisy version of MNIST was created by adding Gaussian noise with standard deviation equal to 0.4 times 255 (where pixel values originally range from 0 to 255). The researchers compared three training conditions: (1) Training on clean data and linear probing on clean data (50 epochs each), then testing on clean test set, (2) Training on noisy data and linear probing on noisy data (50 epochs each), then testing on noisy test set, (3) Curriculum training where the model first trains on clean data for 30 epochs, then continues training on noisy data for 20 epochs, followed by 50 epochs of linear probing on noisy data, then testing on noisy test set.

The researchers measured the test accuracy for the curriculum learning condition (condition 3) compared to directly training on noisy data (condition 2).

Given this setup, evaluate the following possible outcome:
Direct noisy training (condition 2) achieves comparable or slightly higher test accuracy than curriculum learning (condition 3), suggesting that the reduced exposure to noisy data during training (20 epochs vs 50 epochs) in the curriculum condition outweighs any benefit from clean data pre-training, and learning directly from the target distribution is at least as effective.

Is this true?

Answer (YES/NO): NO